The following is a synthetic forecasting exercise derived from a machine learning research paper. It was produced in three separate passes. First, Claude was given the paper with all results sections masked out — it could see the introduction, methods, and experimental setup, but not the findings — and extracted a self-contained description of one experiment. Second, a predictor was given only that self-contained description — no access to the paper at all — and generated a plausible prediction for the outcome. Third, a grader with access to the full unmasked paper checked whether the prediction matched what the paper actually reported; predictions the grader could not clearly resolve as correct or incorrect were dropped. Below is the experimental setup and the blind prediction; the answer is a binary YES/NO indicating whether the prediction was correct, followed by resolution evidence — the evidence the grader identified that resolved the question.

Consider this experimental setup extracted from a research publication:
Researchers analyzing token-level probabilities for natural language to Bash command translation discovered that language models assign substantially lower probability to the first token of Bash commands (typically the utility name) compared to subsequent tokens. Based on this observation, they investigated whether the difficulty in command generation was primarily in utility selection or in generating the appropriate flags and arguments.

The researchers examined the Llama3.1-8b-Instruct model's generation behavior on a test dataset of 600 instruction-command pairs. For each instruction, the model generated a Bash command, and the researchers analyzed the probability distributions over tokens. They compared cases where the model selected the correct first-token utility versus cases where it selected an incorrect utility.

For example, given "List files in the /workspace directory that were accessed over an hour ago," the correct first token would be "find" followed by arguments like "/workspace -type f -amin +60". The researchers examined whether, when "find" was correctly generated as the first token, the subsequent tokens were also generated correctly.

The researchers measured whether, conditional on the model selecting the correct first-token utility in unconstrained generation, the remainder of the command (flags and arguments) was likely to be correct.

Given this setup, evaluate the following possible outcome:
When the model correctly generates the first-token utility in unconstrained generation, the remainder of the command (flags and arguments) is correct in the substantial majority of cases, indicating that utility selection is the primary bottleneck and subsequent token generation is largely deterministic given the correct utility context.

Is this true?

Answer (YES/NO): YES